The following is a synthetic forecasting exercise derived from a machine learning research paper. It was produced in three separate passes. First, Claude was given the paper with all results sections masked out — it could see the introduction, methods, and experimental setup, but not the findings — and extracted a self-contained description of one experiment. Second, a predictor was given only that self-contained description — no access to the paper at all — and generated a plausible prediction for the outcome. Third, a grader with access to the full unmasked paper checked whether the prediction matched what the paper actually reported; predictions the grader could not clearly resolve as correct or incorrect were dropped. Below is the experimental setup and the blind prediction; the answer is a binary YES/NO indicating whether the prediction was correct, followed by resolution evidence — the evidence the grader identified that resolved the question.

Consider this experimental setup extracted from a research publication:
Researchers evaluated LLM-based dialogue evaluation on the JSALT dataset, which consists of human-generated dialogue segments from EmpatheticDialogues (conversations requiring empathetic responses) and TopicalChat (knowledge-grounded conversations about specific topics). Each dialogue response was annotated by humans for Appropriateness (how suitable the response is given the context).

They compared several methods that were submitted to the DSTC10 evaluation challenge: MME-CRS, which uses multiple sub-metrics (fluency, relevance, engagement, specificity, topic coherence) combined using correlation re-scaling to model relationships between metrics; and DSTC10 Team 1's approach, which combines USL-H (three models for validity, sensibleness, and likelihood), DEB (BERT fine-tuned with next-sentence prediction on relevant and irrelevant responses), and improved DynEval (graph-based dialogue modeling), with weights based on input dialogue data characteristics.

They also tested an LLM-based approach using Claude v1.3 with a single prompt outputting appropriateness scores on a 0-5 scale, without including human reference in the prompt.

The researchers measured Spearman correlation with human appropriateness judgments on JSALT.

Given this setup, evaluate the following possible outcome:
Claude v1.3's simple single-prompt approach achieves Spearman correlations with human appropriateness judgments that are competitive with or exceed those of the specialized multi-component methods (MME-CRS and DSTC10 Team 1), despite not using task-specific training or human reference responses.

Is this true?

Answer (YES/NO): NO